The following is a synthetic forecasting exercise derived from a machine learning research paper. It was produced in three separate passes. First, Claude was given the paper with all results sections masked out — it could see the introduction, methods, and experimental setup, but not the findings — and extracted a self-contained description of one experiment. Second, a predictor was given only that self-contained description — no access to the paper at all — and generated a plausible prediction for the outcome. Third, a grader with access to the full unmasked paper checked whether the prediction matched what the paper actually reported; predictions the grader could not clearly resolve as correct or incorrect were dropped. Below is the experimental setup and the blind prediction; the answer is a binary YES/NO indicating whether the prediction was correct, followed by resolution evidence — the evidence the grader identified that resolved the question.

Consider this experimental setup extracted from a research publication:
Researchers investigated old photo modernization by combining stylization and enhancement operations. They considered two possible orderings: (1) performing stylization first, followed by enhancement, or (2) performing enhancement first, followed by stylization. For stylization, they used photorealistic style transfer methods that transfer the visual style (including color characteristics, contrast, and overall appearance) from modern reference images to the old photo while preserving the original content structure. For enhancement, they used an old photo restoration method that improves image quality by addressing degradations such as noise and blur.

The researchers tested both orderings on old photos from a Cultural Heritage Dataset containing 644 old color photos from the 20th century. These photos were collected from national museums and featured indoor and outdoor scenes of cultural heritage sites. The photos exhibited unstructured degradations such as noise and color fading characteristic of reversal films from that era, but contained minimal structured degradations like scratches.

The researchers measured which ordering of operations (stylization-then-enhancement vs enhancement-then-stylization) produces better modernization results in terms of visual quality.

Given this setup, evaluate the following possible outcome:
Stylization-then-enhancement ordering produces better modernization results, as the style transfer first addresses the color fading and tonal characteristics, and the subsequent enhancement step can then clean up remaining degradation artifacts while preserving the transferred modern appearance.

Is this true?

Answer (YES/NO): YES